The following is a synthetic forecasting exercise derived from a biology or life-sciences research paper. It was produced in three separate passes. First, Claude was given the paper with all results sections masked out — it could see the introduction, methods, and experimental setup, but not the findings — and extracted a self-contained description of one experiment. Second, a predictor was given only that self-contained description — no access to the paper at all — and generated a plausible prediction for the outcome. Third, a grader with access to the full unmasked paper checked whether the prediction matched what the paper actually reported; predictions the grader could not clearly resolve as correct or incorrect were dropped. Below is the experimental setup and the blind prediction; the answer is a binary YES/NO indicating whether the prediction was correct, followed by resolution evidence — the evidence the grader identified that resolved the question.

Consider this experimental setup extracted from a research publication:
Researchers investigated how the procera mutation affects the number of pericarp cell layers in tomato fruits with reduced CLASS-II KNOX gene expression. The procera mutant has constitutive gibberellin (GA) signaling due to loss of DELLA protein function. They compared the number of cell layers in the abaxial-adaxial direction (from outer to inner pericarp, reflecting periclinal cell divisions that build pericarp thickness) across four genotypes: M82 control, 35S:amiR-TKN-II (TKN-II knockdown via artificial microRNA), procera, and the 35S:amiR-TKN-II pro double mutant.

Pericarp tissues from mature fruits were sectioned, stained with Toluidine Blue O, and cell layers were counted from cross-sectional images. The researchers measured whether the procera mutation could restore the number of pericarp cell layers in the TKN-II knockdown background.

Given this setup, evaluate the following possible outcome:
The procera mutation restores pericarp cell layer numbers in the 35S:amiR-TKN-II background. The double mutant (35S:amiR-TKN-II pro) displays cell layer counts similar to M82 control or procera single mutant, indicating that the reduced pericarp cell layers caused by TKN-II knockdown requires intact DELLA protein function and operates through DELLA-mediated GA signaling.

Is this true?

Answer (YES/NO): YES